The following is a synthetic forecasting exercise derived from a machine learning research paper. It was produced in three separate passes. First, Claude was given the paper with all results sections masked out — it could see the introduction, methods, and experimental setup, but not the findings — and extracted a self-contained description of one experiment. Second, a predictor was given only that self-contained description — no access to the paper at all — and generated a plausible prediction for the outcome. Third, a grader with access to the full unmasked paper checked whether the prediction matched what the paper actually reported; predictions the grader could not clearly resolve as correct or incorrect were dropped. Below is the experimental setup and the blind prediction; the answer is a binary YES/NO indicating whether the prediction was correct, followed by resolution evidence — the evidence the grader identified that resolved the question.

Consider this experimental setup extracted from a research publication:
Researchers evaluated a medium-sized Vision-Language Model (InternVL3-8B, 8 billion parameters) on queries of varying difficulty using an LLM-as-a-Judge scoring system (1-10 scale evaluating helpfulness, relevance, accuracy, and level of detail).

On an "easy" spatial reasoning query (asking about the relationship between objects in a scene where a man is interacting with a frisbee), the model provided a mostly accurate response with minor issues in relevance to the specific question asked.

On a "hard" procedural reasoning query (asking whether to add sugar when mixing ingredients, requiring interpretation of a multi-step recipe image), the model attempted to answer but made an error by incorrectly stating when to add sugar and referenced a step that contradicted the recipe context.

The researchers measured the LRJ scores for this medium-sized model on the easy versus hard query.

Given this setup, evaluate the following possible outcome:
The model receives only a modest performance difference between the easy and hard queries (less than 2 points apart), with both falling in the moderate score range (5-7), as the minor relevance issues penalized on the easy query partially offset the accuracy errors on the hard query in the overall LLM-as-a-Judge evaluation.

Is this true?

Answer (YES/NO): NO